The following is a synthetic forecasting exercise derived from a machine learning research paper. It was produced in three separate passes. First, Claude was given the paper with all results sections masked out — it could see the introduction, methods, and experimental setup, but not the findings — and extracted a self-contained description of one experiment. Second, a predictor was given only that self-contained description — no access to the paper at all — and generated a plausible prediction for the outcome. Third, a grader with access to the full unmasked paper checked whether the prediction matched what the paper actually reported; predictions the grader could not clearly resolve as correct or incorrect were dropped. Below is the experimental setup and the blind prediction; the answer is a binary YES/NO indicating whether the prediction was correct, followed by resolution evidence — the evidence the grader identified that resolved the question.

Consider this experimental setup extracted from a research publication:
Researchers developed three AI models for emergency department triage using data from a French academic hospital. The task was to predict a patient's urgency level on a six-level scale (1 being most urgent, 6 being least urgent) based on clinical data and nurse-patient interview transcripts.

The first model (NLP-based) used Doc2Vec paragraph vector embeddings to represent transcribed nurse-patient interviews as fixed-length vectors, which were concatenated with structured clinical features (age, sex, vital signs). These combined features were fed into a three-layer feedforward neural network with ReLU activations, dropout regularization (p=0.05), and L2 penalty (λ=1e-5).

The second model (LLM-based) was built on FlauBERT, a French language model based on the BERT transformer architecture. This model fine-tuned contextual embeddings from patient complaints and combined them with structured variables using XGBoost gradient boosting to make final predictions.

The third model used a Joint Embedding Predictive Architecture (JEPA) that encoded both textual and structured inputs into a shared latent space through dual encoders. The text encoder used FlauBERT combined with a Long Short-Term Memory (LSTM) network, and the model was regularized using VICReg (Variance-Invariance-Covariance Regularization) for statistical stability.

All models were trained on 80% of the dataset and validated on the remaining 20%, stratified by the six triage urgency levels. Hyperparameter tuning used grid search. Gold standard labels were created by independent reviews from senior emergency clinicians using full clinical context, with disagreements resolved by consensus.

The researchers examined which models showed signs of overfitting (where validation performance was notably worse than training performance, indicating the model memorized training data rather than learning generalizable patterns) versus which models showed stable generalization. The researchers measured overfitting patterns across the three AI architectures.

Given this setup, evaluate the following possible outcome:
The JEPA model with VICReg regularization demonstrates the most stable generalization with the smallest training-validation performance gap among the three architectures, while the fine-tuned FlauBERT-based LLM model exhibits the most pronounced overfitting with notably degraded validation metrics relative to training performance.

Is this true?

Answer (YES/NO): NO